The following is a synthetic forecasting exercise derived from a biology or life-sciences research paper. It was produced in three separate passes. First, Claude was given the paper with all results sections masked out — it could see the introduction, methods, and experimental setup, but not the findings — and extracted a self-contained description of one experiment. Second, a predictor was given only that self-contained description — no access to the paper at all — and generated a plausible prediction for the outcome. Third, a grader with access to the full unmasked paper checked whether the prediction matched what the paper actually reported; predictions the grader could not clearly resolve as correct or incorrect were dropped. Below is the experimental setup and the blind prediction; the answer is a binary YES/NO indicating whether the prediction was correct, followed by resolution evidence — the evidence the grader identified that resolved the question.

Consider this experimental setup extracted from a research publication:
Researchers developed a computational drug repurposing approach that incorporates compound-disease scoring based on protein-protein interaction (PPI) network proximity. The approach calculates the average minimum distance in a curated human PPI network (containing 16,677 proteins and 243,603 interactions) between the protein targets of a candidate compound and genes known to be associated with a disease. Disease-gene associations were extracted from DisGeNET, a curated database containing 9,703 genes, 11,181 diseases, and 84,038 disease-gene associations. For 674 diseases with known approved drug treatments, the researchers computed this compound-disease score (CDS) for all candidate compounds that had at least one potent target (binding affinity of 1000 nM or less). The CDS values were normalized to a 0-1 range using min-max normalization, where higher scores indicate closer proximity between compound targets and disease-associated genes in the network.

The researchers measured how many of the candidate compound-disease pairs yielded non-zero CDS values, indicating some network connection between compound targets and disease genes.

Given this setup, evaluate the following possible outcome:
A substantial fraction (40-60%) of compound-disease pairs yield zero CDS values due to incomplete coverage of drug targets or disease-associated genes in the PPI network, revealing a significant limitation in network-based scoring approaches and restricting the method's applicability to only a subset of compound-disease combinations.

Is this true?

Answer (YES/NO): NO